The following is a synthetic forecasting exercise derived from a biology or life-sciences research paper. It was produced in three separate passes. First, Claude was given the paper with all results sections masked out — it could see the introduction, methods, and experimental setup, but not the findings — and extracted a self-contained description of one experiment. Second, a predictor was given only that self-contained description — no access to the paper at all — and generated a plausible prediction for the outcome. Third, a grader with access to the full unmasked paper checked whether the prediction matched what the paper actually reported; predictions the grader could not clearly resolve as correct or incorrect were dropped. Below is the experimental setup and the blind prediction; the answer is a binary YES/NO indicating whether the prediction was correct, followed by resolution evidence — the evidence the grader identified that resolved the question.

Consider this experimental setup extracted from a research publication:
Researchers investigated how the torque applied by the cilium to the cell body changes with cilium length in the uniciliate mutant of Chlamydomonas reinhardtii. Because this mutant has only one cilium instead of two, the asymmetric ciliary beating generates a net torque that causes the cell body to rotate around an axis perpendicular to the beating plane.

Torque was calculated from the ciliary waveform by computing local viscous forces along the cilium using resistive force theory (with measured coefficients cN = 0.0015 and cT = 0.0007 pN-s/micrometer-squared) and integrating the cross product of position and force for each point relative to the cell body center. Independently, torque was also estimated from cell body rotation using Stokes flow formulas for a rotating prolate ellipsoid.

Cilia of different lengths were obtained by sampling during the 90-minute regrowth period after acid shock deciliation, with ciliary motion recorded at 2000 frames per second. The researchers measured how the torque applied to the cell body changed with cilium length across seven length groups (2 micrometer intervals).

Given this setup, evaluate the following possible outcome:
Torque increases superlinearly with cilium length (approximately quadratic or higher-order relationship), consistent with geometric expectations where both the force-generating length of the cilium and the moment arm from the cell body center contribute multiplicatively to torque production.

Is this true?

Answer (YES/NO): NO